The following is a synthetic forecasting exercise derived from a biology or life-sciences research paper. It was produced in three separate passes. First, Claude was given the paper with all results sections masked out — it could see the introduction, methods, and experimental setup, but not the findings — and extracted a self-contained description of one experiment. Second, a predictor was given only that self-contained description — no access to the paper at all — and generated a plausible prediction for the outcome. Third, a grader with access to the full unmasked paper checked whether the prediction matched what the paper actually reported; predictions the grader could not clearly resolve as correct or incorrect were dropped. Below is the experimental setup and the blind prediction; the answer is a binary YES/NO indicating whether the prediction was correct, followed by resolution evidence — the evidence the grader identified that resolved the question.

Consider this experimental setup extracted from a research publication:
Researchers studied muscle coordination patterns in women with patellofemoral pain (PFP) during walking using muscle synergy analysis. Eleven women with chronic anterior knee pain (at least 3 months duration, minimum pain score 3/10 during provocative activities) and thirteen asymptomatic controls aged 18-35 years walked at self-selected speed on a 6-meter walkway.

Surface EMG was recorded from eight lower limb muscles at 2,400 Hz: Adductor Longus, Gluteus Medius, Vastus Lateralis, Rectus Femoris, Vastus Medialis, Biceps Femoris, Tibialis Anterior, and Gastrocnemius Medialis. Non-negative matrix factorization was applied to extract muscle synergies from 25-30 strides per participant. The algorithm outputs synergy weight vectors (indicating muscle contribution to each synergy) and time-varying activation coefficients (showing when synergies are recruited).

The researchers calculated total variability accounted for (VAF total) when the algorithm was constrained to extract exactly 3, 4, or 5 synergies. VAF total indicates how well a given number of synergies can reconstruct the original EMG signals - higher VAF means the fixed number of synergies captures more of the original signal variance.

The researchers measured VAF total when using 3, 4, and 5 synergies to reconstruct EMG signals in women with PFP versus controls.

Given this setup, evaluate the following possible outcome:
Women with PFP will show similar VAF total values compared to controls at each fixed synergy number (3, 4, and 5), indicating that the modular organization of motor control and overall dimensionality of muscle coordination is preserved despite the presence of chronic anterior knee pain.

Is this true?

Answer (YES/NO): NO